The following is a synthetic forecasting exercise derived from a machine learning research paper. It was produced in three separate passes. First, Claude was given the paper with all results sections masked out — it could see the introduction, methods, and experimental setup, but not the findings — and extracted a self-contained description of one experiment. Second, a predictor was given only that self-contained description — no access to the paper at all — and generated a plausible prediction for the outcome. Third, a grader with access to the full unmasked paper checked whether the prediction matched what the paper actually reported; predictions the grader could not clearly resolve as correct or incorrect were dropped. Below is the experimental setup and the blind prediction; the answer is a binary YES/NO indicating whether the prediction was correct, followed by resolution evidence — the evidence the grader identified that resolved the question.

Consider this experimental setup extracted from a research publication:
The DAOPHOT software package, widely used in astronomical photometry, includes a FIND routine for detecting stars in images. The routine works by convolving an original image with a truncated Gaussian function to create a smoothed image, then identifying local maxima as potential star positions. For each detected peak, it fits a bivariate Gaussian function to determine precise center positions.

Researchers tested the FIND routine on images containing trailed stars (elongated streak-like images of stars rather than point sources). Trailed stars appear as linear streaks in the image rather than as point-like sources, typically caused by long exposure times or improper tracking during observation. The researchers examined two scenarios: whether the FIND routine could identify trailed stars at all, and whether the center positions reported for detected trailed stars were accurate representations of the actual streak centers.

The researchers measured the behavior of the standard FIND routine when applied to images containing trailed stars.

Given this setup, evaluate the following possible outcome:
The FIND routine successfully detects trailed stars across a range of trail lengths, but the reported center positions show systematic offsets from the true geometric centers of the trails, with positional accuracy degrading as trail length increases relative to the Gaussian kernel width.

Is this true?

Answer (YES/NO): NO